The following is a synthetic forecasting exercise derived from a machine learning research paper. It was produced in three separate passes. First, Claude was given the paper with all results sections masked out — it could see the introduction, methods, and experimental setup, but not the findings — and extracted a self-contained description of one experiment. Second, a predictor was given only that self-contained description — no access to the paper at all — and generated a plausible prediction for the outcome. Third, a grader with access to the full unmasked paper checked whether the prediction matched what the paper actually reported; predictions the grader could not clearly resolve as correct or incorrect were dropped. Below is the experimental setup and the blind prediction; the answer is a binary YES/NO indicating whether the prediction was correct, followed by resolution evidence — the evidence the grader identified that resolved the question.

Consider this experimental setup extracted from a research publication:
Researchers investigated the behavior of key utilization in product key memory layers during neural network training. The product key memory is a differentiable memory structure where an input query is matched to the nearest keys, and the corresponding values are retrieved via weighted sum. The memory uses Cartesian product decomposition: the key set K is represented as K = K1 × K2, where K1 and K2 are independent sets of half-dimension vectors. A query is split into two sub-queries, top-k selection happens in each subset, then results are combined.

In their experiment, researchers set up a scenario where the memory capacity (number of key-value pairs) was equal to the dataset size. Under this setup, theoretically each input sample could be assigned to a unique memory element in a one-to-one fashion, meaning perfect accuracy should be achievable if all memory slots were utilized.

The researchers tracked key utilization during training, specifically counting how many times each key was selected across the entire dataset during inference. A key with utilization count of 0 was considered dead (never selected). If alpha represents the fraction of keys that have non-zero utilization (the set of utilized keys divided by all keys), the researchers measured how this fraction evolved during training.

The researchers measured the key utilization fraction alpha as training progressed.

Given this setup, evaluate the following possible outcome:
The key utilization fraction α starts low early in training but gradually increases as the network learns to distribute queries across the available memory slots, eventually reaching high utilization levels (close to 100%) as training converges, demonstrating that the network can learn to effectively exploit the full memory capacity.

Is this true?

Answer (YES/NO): NO